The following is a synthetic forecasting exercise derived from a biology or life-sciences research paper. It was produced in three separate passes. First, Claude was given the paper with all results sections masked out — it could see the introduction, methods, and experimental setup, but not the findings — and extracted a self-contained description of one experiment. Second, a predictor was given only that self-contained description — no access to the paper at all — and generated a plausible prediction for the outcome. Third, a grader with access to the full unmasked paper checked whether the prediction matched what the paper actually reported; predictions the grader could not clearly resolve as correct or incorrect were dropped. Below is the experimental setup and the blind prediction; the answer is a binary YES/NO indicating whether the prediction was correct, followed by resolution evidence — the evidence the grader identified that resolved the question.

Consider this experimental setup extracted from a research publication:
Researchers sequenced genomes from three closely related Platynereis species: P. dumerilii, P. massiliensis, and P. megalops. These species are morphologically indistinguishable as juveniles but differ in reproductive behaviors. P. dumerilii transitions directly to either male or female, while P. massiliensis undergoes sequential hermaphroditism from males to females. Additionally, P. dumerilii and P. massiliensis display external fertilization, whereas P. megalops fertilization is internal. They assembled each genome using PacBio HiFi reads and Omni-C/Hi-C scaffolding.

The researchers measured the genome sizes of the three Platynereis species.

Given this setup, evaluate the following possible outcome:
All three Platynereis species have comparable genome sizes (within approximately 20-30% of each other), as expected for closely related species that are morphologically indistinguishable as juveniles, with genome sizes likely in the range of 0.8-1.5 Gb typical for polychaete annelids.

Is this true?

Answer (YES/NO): NO